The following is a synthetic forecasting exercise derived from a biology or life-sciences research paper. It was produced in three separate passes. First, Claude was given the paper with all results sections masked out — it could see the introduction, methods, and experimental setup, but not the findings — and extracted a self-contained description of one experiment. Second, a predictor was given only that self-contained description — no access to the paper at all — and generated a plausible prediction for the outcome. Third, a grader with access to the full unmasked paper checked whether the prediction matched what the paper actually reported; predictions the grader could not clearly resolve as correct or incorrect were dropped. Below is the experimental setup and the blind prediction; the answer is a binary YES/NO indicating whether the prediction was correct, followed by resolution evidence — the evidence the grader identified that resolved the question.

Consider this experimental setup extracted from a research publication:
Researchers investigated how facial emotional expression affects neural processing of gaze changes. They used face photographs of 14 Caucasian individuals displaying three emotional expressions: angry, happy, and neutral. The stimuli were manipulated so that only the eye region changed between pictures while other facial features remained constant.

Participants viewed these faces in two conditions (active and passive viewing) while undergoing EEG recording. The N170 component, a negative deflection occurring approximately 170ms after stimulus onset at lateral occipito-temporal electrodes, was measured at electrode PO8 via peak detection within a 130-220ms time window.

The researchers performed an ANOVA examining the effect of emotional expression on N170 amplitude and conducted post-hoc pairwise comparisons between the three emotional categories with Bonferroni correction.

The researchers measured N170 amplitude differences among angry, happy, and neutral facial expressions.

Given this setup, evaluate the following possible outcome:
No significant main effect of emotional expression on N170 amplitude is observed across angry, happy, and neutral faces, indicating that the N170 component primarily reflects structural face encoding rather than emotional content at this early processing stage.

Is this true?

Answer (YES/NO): NO